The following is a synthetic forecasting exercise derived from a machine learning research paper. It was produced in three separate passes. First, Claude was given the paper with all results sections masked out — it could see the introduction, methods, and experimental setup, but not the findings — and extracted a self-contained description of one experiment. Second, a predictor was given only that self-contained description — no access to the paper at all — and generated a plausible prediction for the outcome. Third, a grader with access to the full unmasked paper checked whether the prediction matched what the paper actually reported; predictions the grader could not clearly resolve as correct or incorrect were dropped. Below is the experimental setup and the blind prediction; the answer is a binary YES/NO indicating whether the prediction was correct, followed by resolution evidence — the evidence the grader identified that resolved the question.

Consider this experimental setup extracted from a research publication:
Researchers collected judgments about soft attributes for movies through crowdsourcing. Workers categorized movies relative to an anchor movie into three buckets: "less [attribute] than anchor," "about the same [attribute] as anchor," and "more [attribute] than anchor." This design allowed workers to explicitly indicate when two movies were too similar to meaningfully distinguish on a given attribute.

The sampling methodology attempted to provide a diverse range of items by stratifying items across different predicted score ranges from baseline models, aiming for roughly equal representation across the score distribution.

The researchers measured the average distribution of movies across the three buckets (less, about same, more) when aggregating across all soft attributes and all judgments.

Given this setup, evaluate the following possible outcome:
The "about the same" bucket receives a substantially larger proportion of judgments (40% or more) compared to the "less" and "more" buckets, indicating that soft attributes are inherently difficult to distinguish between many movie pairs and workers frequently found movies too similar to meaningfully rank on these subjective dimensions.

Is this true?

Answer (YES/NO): NO